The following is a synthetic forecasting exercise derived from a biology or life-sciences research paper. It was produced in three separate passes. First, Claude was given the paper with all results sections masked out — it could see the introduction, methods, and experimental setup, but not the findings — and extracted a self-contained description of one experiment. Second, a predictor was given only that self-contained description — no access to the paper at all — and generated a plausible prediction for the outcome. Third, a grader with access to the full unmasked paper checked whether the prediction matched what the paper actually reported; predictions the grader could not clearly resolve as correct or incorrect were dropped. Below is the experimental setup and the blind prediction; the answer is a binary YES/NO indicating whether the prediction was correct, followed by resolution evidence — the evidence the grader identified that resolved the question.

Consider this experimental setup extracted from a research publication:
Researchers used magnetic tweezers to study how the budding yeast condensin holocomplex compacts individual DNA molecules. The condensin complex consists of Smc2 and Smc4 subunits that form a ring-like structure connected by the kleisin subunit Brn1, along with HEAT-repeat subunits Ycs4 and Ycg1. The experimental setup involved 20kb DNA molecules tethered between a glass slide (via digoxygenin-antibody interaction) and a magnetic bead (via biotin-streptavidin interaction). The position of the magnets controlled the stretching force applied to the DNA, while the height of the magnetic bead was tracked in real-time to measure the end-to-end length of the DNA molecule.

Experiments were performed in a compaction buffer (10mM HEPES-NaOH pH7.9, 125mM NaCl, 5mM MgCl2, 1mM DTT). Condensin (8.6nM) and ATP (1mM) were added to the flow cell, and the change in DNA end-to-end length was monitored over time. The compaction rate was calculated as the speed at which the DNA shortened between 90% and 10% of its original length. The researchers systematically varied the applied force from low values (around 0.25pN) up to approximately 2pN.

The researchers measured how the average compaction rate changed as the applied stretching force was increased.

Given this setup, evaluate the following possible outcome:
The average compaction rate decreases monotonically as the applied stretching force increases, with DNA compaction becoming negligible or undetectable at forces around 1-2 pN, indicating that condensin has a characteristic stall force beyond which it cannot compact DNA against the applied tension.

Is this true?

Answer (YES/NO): YES